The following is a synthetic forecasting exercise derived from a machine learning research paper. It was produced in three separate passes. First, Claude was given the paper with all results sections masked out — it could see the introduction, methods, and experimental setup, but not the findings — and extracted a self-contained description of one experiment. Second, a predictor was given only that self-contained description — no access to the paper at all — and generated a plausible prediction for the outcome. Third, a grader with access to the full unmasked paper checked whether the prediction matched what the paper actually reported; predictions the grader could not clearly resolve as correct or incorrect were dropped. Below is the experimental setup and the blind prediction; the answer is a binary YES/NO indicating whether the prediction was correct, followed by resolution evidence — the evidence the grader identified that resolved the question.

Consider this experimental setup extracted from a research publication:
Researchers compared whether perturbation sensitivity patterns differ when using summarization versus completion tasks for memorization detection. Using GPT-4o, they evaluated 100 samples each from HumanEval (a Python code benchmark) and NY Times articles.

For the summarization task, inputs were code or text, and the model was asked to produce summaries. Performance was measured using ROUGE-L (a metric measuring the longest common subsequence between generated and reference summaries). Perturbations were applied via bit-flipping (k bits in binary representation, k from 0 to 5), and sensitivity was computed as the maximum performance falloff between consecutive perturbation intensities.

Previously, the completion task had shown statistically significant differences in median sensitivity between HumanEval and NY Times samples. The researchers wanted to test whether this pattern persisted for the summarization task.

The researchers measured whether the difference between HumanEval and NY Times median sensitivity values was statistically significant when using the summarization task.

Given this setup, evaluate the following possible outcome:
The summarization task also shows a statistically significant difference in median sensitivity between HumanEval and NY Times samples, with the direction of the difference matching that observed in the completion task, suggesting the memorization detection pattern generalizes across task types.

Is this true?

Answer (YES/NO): NO